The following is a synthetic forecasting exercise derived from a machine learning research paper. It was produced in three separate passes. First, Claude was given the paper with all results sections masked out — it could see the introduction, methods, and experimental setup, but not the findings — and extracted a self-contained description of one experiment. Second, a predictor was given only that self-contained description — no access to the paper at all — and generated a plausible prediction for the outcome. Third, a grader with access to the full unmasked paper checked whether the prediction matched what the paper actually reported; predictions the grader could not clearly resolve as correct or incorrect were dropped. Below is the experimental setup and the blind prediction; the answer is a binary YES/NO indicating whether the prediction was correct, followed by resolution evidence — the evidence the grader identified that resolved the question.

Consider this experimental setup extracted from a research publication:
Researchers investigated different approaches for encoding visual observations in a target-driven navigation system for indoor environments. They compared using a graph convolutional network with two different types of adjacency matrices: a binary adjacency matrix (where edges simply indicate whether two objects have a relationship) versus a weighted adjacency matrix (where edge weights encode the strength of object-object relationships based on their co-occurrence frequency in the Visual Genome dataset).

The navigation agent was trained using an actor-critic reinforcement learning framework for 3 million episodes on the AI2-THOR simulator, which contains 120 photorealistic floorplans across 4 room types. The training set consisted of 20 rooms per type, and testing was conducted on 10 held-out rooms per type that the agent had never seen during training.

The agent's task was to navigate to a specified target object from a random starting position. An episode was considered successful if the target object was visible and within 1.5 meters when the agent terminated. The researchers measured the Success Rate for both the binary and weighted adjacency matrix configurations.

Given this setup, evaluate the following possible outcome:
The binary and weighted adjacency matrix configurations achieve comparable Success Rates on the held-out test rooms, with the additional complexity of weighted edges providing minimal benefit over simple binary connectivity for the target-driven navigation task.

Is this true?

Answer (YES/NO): YES